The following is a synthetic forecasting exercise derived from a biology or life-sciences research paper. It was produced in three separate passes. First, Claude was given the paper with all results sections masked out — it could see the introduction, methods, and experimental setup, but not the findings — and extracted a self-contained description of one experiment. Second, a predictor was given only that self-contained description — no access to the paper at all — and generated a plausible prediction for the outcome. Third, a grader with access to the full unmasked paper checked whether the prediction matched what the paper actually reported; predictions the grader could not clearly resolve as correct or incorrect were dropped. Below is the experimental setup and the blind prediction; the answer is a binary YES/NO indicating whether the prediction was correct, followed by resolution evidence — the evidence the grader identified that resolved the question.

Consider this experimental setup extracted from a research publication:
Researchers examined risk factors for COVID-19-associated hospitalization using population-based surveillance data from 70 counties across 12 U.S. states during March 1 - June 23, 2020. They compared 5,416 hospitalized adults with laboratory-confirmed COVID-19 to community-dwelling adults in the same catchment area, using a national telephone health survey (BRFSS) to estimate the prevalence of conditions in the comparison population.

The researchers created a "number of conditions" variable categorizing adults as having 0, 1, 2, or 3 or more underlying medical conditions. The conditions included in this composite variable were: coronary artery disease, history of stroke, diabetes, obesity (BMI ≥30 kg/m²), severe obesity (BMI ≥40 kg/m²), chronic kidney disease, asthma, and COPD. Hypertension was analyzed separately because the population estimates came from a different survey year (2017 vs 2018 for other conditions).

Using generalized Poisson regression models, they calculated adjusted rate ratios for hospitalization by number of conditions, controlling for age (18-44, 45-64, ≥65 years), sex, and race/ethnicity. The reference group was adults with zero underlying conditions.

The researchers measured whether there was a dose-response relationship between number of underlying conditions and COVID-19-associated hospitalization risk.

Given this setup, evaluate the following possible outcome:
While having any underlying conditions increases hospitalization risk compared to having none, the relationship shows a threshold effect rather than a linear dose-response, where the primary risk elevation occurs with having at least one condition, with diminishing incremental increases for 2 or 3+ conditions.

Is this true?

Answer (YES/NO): NO